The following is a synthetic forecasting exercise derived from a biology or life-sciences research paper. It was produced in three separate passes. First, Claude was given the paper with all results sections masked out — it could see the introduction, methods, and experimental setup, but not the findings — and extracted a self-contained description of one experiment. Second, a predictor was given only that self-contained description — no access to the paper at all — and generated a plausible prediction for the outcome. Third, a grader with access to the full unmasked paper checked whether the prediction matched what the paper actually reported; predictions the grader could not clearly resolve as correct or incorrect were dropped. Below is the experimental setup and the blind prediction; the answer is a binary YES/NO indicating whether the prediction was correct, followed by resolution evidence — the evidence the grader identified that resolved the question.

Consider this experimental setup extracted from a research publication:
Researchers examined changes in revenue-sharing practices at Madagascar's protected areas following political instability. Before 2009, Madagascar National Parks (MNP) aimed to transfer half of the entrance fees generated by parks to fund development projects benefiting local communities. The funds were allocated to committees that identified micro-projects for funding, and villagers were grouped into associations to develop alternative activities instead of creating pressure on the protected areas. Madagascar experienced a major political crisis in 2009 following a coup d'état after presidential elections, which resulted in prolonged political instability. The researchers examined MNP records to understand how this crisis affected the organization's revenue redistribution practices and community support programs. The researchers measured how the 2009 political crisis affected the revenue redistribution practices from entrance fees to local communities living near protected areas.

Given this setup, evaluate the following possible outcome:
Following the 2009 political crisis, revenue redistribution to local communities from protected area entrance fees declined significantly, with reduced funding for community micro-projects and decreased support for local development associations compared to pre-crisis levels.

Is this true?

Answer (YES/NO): YES